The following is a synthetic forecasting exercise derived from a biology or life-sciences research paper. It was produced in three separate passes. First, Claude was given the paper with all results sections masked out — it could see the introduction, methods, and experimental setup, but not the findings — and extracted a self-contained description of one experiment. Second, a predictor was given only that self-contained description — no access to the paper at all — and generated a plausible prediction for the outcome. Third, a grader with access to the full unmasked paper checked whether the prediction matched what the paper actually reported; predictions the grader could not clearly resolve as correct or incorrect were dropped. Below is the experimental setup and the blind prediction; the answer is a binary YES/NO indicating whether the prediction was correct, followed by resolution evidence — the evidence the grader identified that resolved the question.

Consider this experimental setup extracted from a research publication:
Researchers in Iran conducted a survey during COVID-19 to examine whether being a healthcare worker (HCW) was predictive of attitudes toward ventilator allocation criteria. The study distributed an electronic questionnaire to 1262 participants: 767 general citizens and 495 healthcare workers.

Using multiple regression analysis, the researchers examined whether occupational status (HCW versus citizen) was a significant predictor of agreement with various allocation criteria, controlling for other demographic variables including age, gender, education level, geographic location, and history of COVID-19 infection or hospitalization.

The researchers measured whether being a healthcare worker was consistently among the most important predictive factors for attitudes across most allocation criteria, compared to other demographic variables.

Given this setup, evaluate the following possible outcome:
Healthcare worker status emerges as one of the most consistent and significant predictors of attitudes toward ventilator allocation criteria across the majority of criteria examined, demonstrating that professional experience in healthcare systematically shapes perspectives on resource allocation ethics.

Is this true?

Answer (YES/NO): YES